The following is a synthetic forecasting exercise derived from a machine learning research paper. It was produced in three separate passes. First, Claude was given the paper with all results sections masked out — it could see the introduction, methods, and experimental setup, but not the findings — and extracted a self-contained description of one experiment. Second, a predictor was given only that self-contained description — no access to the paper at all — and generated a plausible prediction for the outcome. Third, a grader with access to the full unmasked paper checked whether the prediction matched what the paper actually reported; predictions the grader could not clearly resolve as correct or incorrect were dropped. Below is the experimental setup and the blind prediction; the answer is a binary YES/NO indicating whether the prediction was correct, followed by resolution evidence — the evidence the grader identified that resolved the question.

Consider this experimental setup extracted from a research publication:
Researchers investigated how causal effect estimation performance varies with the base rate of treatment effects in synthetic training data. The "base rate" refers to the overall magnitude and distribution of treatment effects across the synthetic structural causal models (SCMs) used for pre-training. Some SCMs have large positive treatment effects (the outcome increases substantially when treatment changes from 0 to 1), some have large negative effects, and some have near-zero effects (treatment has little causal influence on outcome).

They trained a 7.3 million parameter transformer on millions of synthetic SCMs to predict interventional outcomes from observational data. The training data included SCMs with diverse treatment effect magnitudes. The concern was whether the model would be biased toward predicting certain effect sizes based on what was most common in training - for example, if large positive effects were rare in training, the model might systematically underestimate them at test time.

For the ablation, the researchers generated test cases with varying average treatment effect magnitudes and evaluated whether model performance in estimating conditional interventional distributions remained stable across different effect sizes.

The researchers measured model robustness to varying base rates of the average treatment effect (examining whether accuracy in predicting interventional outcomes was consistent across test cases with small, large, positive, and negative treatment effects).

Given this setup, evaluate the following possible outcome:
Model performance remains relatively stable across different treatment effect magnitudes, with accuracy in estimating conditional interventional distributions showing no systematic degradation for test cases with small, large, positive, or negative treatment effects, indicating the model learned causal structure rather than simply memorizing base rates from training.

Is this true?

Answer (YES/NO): YES